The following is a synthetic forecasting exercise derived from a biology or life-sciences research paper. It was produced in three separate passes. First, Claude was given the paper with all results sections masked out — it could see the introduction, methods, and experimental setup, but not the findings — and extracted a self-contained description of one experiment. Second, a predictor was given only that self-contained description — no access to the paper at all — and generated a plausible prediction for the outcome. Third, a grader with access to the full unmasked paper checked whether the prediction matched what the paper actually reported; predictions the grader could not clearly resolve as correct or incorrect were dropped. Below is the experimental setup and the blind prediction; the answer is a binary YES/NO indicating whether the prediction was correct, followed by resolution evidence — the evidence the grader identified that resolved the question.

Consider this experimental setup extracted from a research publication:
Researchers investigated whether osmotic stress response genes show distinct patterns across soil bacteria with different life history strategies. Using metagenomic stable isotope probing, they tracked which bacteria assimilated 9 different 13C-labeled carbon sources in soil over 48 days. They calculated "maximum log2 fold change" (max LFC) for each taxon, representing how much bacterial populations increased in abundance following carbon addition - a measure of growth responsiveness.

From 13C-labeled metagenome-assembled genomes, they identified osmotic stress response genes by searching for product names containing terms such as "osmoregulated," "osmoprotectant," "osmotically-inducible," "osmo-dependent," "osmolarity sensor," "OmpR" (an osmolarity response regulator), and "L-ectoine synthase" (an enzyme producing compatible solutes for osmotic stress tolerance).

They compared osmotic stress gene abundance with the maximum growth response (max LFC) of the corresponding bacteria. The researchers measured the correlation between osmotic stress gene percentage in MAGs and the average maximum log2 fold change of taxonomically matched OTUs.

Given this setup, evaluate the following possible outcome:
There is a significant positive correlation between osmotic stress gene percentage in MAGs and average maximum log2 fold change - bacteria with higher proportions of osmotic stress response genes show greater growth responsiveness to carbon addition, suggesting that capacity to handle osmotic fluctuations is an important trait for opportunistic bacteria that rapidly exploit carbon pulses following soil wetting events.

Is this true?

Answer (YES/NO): NO